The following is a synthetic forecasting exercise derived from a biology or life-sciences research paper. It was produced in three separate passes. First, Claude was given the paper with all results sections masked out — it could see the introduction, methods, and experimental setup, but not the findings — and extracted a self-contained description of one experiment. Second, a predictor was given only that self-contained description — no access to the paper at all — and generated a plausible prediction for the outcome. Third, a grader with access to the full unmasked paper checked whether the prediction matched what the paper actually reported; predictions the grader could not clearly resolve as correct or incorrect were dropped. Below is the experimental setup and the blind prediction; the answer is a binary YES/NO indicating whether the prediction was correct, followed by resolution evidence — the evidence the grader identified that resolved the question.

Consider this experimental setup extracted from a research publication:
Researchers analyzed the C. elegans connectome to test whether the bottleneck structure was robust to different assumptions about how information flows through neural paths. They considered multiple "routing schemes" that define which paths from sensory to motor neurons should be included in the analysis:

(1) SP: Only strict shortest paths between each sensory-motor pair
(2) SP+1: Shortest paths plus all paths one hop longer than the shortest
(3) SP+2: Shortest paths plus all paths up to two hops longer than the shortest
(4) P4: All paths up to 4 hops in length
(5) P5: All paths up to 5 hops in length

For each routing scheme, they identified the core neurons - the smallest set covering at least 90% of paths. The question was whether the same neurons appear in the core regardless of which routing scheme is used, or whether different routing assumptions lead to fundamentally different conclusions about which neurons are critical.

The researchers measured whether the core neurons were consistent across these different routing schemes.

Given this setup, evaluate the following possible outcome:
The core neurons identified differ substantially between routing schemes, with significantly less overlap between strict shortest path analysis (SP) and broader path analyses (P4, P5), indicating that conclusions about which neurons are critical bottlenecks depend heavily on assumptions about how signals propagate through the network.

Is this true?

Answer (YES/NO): NO